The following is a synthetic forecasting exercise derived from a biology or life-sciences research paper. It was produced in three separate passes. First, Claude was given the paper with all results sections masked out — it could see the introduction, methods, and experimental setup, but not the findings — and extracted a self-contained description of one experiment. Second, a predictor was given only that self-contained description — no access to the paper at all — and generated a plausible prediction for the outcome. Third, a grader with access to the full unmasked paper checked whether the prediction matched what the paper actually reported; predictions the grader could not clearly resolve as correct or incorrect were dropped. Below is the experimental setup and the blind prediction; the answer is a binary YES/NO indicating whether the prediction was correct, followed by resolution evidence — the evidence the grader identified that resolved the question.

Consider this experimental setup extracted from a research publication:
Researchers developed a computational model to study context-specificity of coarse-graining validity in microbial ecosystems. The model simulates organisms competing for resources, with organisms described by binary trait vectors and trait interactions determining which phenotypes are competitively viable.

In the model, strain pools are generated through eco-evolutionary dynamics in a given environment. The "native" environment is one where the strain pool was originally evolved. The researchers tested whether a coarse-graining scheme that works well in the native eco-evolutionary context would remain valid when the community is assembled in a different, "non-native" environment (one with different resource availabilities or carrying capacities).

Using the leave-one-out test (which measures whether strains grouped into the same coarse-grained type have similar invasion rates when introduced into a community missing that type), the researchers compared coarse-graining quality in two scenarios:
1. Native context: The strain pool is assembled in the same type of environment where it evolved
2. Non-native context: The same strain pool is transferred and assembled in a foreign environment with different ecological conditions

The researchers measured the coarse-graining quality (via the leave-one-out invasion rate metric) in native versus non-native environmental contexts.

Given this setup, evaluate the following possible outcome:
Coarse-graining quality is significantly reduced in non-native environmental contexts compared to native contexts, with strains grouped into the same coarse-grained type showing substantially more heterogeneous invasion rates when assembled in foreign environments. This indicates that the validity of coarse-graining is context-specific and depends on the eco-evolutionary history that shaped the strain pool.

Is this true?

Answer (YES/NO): YES